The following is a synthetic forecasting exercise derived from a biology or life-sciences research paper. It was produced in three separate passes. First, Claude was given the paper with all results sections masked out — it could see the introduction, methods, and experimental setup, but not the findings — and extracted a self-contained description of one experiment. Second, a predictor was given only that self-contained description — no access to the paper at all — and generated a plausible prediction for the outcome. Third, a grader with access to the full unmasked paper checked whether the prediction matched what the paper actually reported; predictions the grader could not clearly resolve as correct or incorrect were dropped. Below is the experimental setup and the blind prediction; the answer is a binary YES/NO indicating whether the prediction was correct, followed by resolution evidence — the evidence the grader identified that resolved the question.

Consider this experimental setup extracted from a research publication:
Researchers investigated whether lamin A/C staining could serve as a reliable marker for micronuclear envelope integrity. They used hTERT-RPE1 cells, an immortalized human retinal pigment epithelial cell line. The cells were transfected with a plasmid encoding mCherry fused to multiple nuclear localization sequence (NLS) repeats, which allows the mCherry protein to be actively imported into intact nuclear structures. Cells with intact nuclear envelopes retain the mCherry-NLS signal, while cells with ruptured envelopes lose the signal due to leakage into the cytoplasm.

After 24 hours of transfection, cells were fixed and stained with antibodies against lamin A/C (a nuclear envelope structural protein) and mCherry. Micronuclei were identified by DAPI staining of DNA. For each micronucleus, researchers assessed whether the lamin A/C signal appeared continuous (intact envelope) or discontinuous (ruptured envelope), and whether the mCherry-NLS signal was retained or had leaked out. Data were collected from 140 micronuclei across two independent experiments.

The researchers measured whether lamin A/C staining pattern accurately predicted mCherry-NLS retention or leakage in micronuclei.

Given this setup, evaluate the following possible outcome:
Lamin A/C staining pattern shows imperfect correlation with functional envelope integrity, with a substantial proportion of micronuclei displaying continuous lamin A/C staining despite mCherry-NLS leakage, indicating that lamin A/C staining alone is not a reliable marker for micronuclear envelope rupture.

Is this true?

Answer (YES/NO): NO